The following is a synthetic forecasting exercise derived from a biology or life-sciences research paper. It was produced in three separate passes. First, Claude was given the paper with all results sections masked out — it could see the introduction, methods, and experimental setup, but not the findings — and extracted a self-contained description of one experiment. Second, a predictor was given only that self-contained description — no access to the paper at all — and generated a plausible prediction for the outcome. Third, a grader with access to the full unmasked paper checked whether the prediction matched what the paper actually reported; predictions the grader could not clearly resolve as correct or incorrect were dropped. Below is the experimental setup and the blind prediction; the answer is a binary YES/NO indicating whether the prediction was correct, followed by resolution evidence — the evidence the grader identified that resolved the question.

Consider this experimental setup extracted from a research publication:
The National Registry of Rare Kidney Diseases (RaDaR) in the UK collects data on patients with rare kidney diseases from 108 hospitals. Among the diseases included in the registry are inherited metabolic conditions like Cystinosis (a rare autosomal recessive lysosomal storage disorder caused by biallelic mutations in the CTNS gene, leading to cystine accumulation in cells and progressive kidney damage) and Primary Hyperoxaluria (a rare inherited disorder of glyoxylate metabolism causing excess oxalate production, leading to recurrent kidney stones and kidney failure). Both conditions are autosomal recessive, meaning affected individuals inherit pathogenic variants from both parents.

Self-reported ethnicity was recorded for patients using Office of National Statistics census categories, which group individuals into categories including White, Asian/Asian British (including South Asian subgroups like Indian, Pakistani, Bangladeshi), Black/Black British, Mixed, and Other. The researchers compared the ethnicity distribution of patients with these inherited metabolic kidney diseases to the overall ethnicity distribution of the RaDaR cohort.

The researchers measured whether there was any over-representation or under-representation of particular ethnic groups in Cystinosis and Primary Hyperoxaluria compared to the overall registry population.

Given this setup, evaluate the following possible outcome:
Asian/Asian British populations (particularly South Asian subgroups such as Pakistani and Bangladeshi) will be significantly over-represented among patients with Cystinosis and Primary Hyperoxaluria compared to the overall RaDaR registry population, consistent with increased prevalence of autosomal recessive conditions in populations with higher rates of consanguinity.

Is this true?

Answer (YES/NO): YES